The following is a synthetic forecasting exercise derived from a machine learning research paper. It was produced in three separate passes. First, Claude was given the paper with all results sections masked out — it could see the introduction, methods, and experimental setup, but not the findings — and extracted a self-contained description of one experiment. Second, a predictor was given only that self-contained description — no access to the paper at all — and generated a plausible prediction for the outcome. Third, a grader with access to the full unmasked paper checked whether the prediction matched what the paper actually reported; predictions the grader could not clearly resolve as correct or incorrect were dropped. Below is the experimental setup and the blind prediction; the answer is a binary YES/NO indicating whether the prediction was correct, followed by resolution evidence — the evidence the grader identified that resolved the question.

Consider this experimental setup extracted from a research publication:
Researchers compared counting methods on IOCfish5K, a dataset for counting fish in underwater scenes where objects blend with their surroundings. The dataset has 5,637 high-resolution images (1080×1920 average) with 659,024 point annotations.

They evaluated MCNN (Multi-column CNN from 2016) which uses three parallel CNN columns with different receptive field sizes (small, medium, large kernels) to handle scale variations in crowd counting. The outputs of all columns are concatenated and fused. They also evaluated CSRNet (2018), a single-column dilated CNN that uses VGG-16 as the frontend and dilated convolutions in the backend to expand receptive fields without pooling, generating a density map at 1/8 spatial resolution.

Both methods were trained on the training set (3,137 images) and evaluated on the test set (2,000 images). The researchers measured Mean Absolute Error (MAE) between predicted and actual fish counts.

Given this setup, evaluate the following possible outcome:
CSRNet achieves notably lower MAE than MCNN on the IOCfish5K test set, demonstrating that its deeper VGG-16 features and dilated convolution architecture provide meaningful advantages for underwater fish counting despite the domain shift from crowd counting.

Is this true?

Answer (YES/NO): YES